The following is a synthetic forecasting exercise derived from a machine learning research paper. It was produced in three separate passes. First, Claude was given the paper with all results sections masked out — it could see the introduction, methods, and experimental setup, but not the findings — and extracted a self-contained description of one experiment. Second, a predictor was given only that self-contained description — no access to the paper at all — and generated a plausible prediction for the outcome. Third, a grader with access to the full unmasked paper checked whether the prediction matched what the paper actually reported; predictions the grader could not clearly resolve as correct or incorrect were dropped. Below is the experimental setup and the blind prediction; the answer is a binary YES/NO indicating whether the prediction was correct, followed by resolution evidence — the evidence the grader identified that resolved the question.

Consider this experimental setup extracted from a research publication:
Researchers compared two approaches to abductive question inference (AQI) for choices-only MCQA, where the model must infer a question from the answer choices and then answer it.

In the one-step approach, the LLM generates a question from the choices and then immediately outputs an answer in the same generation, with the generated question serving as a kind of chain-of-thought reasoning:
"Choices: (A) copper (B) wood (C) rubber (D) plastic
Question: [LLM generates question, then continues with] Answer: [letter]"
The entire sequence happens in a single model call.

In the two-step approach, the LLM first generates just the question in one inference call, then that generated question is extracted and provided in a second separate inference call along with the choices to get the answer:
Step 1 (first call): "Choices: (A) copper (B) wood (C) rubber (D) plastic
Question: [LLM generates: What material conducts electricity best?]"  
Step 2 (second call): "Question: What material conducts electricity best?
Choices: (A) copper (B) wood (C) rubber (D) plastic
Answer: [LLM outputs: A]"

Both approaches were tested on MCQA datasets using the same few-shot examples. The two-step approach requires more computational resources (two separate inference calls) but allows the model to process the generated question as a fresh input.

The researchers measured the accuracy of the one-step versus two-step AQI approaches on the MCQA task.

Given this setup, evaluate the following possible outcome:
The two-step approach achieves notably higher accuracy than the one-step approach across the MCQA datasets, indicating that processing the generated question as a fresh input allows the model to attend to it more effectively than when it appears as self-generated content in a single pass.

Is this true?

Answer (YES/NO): YES